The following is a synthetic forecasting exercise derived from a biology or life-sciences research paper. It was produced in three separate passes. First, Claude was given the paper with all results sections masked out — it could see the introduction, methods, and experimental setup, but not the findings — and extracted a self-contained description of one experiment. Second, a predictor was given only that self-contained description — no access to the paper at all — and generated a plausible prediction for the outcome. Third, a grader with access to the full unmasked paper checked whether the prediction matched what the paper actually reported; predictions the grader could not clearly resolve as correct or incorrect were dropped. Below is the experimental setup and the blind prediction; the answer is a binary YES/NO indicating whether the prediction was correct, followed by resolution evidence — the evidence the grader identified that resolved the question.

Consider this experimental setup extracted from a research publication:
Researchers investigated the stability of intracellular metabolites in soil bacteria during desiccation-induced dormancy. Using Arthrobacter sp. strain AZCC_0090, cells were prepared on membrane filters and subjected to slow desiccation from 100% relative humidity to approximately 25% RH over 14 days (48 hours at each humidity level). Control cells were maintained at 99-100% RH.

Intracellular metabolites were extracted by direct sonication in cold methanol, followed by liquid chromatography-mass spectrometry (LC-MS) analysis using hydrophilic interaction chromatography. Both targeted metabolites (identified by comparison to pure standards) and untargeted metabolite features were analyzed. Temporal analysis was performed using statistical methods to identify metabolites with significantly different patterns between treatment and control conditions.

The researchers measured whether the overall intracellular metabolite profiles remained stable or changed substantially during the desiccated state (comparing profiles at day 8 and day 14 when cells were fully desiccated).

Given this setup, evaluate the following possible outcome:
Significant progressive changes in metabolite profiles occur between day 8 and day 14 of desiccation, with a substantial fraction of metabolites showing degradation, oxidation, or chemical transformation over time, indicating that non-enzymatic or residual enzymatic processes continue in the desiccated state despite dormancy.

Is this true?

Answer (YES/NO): NO